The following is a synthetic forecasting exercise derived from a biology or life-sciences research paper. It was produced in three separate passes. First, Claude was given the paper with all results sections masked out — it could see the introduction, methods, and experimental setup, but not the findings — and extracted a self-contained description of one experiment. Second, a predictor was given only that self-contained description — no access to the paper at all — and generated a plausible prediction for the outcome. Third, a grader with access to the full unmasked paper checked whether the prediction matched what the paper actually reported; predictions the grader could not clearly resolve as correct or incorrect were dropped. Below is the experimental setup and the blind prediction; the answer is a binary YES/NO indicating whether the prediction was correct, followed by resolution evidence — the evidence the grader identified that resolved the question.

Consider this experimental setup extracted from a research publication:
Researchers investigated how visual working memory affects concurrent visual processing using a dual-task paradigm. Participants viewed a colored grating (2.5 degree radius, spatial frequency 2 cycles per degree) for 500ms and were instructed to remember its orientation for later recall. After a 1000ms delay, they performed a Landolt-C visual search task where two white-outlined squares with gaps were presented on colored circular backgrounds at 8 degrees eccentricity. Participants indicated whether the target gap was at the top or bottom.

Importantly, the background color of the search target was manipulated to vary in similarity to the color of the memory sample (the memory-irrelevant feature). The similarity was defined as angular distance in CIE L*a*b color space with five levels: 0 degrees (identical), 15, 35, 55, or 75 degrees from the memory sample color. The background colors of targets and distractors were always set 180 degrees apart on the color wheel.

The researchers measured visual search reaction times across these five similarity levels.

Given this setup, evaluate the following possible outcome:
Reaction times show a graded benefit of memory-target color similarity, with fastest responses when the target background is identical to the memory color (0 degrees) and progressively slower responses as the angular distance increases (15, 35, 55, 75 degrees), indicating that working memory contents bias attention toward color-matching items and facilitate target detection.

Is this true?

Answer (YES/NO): YES